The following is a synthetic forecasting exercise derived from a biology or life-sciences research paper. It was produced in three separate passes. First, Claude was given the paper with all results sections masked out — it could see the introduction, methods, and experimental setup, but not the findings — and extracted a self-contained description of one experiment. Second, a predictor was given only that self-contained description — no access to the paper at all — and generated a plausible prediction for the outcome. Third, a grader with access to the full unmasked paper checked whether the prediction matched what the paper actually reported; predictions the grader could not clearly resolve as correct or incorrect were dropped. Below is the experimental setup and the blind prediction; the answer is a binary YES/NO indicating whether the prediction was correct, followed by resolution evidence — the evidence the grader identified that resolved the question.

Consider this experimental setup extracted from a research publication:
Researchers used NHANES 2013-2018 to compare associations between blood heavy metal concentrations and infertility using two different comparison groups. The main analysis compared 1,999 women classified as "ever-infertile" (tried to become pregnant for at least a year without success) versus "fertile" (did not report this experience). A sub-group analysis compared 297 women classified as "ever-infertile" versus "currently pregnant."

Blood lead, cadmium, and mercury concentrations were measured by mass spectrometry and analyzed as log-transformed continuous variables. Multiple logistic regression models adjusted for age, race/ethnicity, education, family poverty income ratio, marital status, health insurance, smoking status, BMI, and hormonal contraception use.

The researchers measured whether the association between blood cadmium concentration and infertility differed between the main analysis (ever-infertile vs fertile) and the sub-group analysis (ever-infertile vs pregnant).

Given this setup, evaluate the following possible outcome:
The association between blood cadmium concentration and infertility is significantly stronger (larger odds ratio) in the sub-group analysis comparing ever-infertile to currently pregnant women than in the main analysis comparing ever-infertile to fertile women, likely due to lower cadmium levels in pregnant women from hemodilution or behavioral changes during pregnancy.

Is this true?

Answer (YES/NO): NO